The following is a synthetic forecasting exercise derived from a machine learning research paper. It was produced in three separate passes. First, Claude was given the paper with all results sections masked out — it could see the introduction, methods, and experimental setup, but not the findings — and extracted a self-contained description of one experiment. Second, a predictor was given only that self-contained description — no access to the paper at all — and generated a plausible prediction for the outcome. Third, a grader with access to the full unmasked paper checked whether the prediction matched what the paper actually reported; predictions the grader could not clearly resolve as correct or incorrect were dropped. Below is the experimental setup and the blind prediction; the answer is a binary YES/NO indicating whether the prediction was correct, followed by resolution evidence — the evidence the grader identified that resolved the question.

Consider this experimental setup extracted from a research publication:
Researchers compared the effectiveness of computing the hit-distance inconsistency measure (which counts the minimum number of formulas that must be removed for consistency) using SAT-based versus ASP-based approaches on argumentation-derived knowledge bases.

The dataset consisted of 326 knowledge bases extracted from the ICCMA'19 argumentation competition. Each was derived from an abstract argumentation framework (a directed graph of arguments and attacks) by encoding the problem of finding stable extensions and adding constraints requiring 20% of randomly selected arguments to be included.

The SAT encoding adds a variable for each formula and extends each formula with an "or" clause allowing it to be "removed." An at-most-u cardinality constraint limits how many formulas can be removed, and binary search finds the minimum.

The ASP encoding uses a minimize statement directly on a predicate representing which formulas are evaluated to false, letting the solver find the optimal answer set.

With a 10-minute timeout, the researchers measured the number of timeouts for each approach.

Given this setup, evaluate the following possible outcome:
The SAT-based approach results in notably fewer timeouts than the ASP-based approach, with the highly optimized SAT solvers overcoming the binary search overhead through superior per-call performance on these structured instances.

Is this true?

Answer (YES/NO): NO